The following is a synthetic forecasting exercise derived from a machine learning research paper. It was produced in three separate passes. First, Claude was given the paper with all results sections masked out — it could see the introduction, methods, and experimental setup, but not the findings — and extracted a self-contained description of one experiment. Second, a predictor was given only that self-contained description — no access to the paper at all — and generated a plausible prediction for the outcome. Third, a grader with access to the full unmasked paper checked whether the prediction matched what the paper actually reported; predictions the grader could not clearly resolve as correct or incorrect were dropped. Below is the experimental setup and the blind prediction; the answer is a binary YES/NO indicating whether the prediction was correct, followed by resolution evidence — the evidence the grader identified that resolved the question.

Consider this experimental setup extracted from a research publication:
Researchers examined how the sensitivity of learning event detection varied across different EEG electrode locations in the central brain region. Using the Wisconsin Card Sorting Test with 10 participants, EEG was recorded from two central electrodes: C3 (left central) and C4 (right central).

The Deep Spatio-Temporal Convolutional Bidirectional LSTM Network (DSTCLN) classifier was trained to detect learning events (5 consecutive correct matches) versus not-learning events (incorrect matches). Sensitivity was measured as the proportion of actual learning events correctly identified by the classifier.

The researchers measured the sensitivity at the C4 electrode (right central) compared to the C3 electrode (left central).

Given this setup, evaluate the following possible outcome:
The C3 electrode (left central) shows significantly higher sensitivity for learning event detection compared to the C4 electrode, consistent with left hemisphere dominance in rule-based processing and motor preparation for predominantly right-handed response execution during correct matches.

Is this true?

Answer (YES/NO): NO